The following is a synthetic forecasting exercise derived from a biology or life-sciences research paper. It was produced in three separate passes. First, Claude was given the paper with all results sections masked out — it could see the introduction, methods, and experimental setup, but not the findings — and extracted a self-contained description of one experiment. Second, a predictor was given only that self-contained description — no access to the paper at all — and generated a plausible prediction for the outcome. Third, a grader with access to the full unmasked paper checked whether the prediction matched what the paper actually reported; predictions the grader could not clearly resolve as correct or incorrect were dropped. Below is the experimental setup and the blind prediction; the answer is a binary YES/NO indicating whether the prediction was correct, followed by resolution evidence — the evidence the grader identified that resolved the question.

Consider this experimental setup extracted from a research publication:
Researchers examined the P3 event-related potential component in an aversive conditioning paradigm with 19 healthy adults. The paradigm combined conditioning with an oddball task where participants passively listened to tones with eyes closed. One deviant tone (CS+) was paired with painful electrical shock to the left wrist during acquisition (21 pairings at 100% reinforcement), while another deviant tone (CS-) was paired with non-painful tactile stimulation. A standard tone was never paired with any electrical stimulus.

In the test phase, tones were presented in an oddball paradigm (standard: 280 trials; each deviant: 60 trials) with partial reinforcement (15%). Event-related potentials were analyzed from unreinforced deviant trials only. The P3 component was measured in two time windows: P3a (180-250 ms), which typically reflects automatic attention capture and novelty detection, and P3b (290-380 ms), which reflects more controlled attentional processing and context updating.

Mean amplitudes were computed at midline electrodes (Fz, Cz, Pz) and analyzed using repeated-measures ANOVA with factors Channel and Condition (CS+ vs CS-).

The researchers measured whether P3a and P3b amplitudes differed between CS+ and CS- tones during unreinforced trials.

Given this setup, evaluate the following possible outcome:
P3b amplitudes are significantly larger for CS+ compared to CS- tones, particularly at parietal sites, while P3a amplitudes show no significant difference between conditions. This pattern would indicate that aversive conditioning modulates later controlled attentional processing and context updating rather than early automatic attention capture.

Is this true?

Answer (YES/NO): NO